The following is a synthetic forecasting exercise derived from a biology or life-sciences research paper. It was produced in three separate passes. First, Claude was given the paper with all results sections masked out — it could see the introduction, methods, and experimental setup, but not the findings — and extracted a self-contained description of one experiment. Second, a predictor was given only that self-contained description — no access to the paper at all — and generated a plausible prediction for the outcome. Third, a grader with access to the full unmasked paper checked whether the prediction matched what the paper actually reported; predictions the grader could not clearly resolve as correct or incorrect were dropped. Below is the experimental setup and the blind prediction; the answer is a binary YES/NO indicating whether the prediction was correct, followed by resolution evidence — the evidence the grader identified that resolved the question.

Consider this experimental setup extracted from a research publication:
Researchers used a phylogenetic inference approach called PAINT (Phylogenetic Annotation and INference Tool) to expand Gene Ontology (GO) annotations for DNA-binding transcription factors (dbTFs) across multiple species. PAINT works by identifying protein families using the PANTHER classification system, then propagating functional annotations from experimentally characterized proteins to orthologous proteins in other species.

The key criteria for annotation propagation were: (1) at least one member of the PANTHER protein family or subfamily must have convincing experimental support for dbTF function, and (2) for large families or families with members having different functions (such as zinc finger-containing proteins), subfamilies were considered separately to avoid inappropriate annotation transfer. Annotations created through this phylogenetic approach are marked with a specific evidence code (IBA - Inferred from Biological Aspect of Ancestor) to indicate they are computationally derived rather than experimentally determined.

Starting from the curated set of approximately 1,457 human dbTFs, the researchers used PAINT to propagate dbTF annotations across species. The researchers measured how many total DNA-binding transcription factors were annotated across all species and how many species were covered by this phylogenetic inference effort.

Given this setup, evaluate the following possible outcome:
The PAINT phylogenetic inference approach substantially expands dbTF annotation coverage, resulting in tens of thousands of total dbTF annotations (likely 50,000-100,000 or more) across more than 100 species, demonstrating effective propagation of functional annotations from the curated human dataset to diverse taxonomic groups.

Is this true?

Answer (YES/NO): YES